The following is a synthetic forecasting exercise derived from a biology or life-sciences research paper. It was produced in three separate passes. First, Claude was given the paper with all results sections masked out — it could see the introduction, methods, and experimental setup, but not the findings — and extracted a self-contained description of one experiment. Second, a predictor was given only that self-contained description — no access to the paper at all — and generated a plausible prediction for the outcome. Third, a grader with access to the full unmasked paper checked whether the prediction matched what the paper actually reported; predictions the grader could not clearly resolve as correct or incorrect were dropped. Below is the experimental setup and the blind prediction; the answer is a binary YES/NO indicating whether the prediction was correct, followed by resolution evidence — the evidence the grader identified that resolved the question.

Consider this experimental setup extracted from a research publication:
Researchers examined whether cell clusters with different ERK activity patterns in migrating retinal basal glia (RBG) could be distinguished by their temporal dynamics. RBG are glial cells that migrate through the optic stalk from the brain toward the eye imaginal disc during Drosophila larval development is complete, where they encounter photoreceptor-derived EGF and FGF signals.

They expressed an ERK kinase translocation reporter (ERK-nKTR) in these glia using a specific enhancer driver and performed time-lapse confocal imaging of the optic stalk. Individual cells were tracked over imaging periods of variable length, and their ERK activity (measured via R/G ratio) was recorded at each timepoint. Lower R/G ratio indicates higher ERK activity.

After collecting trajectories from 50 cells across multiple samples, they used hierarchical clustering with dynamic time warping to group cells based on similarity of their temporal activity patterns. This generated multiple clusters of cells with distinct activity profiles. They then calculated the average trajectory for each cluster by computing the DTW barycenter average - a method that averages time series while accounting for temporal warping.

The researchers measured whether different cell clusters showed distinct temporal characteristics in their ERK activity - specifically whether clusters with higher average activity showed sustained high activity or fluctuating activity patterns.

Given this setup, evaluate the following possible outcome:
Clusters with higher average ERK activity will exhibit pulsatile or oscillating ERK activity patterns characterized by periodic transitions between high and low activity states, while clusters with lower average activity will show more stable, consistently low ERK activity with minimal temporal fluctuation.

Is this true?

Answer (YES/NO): NO